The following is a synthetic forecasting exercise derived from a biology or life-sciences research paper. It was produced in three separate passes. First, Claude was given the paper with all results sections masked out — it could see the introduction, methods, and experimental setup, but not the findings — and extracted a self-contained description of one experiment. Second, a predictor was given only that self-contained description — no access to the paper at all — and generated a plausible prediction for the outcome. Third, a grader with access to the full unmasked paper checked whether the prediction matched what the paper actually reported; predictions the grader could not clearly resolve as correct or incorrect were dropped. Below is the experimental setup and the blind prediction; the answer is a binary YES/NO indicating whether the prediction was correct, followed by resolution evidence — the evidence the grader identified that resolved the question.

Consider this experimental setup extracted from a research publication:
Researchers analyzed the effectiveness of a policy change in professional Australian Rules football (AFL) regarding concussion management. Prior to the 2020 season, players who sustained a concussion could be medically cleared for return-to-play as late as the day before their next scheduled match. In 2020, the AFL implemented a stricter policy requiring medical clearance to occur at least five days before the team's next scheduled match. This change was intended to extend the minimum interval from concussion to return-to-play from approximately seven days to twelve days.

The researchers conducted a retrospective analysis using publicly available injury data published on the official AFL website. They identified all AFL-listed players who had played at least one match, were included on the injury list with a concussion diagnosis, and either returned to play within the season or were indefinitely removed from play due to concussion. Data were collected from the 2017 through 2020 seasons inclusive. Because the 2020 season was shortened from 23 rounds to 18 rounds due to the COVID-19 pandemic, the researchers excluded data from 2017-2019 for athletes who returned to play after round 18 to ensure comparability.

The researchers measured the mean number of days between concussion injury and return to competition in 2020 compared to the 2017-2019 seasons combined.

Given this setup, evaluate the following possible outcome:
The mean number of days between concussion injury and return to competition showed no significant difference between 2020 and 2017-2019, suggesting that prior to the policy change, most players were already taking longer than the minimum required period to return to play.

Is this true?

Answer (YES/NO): NO